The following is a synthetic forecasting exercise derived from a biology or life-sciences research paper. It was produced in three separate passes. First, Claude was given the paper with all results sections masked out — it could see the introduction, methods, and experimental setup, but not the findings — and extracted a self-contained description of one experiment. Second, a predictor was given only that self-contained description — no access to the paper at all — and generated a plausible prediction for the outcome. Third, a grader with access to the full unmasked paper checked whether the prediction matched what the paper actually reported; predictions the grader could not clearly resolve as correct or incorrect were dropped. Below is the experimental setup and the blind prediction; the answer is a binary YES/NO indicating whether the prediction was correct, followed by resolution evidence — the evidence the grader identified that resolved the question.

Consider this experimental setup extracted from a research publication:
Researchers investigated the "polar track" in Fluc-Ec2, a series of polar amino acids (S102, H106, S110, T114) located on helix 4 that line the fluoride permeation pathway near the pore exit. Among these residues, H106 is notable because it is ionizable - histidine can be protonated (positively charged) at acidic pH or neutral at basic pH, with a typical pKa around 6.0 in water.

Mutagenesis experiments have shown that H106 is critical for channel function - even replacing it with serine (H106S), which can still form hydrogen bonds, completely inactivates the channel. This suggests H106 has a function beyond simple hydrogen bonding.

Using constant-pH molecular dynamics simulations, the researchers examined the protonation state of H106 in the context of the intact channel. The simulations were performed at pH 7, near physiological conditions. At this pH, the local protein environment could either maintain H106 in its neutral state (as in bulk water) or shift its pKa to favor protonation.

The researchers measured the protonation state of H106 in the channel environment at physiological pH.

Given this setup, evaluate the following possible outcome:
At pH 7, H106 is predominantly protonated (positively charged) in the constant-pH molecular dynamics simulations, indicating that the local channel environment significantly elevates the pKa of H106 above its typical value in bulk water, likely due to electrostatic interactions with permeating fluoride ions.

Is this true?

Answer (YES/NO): YES